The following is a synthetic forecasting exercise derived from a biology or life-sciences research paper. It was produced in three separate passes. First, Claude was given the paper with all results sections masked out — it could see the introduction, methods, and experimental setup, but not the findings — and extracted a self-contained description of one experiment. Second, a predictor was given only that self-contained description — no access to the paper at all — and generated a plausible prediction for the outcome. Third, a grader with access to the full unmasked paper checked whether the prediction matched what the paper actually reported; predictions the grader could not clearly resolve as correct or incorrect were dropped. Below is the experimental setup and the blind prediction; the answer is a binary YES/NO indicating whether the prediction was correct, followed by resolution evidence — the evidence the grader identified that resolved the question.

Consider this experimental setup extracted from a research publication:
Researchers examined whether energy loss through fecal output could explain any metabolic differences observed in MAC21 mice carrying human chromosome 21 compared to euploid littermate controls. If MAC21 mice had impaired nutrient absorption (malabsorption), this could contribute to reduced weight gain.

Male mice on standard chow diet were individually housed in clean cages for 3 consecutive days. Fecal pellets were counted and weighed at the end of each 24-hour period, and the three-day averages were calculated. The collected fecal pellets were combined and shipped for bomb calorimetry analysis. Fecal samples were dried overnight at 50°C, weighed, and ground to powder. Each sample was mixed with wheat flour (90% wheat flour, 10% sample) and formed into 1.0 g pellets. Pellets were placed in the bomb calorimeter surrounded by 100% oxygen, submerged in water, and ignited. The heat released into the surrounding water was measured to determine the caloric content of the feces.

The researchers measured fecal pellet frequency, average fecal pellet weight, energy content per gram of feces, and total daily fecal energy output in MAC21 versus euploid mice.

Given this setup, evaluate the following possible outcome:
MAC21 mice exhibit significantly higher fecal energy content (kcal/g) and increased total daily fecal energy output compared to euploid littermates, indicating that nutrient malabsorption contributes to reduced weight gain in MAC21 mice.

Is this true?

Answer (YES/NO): NO